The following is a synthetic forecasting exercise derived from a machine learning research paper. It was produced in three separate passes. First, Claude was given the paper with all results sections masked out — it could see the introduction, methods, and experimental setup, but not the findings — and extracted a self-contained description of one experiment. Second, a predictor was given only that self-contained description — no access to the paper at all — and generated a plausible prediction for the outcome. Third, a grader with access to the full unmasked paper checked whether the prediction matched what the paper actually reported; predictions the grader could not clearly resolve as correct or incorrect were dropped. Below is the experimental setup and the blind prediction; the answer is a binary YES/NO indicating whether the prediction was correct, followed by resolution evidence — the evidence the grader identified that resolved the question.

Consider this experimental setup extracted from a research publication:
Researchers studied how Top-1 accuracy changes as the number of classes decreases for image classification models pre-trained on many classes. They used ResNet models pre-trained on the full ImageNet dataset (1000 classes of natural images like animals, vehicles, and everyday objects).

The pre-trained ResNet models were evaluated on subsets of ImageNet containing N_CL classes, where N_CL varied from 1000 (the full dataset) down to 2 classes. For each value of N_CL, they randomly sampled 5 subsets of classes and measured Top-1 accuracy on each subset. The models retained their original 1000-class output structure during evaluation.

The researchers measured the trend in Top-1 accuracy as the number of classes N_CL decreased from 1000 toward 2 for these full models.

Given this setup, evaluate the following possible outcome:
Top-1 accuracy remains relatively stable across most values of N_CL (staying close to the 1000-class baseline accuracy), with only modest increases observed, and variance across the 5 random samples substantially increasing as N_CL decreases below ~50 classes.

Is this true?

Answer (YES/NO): NO